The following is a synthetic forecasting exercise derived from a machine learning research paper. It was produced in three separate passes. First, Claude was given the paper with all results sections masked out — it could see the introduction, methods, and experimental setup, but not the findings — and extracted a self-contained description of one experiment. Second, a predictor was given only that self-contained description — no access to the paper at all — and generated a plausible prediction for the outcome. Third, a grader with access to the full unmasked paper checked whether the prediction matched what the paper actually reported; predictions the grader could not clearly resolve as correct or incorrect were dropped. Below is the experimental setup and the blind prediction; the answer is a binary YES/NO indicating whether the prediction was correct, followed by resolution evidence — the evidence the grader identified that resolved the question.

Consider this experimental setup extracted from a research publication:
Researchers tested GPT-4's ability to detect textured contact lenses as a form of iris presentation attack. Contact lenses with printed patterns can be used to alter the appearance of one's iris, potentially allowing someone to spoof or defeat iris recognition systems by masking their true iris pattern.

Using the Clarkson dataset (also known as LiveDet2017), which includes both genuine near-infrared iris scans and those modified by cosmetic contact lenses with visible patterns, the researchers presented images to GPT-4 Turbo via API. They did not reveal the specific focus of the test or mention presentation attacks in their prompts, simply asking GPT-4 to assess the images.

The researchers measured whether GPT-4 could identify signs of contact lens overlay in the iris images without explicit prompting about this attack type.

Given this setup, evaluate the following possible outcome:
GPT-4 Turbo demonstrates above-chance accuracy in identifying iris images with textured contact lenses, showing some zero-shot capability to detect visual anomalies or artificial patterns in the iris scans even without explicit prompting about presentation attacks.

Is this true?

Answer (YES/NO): YES